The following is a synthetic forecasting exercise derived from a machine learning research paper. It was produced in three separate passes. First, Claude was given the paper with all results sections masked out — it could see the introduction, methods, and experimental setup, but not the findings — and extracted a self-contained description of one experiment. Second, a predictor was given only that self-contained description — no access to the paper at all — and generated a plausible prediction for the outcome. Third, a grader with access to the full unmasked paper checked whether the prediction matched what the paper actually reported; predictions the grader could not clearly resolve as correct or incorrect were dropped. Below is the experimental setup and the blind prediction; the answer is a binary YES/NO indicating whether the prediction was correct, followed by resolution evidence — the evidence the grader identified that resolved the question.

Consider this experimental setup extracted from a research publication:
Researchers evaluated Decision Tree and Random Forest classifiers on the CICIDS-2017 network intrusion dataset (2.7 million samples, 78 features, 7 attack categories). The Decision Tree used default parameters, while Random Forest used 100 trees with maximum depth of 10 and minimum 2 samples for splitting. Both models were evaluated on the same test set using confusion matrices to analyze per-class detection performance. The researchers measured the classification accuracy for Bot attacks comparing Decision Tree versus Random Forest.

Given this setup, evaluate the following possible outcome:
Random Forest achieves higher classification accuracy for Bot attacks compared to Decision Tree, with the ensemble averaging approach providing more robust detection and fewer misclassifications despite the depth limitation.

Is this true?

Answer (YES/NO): YES